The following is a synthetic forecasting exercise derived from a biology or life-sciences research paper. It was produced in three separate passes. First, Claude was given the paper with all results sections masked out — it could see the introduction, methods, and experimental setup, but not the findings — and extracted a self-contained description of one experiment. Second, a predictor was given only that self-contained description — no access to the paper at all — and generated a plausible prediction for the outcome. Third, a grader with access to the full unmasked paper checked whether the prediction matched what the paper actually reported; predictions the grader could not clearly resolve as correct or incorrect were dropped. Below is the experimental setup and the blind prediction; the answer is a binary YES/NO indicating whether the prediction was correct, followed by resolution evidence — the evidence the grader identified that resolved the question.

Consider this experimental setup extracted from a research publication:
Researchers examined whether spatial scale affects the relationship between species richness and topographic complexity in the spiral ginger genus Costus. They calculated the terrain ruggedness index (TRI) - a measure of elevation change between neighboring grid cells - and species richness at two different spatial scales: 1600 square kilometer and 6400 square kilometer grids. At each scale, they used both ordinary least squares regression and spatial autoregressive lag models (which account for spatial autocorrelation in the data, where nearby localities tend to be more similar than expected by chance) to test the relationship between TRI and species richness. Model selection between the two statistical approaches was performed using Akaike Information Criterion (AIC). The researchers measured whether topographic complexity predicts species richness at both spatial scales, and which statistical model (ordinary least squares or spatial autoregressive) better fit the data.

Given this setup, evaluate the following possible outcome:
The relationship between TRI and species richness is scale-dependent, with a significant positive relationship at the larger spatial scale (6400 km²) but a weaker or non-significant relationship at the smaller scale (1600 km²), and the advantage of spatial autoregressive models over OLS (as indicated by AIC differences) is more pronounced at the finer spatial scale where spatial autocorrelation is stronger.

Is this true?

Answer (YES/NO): YES